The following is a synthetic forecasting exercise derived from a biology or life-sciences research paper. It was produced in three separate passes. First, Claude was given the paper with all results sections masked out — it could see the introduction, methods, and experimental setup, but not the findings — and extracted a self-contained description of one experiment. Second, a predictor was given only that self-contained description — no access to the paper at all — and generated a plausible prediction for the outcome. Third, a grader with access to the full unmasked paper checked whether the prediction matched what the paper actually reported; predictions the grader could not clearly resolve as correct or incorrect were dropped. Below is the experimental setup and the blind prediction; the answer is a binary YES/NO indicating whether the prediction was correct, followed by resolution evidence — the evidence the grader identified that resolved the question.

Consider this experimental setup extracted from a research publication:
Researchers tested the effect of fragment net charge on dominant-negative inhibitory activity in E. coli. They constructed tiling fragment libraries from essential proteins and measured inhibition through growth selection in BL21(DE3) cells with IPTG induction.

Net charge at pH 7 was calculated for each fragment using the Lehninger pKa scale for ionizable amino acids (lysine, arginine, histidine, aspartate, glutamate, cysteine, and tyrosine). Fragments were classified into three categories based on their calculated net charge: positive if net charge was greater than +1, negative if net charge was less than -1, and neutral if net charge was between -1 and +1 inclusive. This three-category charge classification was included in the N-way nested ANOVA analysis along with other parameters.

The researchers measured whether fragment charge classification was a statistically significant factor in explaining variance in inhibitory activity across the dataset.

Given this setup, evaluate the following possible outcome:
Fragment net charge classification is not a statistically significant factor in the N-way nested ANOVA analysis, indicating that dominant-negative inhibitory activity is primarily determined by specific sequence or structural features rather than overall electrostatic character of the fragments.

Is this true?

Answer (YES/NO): YES